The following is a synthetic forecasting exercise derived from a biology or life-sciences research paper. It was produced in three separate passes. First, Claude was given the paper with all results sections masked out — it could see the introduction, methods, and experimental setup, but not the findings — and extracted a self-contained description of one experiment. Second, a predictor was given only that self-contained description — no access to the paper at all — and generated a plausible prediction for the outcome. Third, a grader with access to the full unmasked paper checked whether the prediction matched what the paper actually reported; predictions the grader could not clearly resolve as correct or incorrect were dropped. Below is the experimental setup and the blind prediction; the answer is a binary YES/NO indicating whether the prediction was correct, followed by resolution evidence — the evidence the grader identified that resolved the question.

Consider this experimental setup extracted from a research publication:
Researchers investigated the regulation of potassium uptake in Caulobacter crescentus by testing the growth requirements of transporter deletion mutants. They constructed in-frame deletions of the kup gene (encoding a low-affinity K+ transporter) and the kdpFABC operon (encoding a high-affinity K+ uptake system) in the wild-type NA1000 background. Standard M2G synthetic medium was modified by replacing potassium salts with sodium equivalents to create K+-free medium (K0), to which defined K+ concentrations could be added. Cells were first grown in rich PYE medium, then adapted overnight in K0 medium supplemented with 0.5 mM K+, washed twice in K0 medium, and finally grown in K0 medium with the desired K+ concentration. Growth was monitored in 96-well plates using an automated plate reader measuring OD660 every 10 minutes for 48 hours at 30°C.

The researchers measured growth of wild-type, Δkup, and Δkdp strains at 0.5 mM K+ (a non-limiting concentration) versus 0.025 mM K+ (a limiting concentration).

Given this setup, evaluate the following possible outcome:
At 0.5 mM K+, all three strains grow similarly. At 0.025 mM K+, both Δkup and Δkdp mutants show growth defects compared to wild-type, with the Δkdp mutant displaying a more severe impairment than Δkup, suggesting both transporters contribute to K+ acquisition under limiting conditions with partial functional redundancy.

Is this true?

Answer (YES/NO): NO